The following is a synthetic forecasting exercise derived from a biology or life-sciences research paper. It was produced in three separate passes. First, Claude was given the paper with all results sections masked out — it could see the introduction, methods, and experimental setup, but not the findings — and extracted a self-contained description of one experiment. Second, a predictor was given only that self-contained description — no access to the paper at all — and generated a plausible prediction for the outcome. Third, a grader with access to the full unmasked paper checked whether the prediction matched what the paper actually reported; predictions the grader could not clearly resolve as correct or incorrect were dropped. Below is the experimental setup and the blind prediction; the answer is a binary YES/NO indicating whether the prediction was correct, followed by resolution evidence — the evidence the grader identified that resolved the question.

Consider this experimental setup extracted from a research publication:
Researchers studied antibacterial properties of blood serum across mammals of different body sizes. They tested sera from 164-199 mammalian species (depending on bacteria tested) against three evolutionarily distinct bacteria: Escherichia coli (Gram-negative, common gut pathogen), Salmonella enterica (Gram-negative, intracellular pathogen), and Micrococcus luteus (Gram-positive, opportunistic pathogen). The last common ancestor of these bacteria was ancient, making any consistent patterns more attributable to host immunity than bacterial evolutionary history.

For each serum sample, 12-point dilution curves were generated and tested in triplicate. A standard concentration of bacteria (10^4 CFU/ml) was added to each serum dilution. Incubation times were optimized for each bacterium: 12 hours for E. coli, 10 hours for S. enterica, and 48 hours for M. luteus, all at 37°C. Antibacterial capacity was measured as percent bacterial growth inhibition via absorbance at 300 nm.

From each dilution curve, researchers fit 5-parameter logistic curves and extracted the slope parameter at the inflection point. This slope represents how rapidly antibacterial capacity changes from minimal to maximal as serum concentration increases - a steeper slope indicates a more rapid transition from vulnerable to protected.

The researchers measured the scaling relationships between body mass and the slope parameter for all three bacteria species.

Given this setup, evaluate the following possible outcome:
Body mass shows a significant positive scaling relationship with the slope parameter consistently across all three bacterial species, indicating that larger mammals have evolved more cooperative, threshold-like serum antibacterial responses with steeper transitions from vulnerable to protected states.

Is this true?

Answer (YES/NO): NO